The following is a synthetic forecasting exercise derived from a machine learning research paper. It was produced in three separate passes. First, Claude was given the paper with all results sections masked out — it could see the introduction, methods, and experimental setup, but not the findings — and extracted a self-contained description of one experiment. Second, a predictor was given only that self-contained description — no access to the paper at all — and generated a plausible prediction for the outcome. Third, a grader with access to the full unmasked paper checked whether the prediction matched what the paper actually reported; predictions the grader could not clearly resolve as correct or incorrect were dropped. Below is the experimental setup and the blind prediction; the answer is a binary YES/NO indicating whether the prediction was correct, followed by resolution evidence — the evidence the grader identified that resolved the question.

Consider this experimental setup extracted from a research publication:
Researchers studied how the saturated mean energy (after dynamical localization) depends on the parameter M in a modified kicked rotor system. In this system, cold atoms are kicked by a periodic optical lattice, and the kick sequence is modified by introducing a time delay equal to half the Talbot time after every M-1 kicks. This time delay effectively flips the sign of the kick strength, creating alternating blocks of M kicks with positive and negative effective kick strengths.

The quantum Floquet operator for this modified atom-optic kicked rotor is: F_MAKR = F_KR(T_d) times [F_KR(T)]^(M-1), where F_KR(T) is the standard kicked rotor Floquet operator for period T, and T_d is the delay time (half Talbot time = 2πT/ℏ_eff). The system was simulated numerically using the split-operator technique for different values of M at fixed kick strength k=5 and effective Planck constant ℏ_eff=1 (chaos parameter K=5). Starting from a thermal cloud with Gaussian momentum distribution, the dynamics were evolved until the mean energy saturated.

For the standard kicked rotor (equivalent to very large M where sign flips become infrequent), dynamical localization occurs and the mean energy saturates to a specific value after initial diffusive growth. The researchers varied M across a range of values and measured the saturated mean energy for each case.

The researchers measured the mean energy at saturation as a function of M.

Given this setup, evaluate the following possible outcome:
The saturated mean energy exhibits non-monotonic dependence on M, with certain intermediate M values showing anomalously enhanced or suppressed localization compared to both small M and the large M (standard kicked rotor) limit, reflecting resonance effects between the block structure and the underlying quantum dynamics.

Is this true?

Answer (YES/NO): NO